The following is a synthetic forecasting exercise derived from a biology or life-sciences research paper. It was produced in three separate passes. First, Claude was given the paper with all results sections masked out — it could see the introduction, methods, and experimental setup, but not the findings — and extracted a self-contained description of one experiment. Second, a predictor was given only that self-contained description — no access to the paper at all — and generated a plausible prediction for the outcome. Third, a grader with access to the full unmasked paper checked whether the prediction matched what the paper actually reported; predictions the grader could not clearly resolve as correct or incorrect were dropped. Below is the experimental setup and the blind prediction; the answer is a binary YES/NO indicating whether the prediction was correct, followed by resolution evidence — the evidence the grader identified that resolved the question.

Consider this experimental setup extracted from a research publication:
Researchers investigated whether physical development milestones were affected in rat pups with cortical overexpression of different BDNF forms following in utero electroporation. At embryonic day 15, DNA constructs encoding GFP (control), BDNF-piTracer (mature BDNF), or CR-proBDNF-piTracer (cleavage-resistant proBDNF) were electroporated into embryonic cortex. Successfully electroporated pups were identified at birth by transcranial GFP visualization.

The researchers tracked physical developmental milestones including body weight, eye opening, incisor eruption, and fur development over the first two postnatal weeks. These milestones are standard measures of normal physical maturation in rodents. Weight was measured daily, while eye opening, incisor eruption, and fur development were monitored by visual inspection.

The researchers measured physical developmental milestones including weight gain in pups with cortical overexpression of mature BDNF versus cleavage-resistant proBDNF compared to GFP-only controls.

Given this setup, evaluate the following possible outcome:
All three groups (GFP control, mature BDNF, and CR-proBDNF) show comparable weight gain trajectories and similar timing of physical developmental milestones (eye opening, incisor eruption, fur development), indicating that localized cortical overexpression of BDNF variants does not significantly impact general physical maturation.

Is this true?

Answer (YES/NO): YES